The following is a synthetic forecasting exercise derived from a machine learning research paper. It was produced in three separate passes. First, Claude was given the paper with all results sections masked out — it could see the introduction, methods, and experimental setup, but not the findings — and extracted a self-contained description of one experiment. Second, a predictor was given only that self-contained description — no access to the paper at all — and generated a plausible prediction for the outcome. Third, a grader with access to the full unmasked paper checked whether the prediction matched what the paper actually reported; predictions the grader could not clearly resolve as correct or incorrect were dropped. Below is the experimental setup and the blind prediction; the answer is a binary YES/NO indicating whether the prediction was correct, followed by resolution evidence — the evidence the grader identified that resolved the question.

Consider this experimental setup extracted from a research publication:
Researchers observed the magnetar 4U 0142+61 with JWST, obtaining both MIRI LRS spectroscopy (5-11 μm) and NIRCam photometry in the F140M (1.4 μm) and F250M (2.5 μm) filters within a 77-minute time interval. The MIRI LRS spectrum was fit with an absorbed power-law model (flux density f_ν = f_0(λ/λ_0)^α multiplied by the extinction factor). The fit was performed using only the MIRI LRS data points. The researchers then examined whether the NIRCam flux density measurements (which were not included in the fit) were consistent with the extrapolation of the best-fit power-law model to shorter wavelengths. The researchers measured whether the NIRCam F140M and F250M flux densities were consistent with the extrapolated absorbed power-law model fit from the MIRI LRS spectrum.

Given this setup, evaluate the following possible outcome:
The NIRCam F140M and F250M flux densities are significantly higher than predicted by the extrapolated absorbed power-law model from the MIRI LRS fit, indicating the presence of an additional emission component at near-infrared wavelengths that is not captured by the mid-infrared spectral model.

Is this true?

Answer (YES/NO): NO